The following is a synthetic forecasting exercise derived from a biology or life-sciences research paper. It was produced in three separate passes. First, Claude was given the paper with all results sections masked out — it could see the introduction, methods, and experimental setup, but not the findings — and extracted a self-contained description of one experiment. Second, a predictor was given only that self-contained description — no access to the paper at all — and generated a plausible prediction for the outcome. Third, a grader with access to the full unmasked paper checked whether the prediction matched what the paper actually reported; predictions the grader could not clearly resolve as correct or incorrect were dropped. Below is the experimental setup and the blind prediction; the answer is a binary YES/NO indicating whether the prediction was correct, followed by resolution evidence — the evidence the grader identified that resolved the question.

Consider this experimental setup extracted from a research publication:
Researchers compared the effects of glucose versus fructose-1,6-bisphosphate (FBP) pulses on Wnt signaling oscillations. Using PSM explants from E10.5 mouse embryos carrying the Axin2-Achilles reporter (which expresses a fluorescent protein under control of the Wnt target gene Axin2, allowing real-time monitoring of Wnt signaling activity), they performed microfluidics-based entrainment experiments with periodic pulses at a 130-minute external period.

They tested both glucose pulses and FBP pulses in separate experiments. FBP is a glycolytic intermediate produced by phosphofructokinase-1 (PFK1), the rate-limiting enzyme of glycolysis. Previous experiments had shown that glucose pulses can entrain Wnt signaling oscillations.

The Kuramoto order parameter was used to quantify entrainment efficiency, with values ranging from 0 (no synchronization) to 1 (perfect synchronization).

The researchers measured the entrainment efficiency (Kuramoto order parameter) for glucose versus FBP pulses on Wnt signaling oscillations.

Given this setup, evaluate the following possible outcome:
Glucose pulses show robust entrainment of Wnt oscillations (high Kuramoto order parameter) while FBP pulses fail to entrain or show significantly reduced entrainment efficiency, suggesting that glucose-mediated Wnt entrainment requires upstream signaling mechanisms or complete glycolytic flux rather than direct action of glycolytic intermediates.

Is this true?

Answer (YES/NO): NO